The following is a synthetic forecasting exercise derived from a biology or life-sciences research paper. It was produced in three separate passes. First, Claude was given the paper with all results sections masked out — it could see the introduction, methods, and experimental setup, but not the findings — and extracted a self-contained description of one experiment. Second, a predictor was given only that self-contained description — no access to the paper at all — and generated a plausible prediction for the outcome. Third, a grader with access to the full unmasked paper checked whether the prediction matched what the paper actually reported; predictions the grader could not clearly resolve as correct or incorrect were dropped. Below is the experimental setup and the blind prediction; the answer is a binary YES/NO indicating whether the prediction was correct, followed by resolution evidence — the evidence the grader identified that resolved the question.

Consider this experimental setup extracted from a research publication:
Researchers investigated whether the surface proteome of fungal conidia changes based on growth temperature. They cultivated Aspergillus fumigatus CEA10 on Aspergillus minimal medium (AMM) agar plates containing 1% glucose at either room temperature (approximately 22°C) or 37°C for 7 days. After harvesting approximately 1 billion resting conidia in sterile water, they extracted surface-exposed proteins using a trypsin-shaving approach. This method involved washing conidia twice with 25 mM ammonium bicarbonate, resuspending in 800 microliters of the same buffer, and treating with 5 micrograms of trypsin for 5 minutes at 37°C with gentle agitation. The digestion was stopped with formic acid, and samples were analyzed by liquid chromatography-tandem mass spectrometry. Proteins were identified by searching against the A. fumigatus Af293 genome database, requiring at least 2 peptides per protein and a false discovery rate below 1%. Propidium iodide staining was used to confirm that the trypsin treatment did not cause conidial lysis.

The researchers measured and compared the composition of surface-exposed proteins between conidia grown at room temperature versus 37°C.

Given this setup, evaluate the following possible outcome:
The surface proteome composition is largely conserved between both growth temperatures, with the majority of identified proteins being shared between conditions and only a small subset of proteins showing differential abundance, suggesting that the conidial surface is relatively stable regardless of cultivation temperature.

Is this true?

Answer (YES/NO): NO